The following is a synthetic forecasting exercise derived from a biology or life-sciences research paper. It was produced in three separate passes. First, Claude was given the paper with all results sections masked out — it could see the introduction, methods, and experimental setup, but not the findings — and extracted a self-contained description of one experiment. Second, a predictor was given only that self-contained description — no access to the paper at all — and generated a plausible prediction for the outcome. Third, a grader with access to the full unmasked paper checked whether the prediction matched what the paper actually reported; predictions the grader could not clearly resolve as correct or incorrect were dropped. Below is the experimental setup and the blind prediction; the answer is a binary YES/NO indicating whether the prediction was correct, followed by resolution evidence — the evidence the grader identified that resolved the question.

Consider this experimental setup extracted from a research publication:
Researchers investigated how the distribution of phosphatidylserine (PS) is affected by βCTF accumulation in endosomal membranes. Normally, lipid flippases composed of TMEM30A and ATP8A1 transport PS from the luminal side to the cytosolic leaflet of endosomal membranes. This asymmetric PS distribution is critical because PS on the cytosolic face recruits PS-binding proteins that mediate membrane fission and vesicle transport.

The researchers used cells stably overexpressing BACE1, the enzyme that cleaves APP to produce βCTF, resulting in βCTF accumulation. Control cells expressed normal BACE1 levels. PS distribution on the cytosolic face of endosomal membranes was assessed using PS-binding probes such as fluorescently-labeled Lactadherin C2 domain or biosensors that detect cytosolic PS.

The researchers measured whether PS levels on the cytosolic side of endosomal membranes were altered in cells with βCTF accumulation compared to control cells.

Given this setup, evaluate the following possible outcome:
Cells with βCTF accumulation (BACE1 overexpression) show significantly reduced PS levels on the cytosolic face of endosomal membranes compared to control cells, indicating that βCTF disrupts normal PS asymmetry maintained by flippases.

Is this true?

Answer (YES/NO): YES